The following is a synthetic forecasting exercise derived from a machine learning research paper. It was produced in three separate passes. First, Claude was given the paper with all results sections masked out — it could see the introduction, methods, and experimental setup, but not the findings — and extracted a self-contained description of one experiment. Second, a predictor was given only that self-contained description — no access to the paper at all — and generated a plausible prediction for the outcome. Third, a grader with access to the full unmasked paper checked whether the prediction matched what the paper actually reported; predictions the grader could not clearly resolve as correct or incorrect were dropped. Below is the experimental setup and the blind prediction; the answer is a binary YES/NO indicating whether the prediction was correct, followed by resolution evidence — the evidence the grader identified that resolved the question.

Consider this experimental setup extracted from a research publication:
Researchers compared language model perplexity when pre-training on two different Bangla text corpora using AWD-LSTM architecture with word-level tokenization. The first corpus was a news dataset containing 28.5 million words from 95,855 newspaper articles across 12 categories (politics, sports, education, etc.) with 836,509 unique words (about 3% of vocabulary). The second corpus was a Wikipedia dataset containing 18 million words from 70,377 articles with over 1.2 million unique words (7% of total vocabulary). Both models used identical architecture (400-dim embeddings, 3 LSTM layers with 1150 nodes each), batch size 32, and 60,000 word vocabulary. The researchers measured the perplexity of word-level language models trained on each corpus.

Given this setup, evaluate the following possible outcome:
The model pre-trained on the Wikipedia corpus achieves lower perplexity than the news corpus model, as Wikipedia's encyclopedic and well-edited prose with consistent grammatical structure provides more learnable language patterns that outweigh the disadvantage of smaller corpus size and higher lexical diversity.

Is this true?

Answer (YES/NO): NO